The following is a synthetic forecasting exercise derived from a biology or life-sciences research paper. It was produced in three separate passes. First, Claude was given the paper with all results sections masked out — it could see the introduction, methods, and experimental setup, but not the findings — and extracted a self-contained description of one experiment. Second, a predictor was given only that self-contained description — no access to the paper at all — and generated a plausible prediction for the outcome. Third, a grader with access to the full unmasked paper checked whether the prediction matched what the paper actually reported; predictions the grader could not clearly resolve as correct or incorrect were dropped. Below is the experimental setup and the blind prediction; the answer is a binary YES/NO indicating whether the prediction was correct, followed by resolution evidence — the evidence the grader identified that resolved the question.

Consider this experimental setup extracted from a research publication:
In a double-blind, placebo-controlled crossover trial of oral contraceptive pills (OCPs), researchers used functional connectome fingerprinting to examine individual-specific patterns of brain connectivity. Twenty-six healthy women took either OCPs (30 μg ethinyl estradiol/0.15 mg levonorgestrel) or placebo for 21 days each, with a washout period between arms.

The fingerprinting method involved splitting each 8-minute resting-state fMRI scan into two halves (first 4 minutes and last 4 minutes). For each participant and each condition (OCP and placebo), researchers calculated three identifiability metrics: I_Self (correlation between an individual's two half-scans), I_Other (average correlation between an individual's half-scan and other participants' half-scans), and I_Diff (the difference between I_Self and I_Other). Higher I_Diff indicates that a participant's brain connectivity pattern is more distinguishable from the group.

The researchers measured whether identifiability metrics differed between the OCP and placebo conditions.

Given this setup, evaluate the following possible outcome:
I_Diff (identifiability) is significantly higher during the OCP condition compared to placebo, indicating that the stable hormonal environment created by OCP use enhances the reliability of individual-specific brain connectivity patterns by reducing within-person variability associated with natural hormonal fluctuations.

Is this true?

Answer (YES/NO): NO